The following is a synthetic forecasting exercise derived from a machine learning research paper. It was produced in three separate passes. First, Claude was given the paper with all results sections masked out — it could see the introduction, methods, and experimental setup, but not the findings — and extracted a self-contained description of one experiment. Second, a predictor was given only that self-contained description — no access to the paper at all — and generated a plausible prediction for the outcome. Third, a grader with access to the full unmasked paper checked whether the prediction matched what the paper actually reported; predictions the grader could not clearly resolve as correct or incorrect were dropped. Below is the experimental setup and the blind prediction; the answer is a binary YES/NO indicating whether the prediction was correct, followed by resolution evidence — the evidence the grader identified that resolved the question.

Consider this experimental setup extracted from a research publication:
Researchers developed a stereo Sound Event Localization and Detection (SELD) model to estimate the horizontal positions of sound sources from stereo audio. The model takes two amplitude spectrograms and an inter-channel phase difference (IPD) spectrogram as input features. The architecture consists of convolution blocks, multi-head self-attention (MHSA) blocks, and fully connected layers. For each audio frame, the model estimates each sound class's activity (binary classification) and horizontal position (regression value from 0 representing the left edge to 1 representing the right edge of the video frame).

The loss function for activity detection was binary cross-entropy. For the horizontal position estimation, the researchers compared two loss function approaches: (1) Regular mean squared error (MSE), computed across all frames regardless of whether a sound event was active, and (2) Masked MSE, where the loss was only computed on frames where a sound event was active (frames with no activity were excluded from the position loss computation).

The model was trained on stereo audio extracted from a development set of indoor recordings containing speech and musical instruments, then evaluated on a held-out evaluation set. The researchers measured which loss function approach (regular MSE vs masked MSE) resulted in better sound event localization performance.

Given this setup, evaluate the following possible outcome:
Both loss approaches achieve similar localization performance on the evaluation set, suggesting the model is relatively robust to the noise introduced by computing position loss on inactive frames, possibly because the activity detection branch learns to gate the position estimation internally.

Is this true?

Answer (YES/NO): NO